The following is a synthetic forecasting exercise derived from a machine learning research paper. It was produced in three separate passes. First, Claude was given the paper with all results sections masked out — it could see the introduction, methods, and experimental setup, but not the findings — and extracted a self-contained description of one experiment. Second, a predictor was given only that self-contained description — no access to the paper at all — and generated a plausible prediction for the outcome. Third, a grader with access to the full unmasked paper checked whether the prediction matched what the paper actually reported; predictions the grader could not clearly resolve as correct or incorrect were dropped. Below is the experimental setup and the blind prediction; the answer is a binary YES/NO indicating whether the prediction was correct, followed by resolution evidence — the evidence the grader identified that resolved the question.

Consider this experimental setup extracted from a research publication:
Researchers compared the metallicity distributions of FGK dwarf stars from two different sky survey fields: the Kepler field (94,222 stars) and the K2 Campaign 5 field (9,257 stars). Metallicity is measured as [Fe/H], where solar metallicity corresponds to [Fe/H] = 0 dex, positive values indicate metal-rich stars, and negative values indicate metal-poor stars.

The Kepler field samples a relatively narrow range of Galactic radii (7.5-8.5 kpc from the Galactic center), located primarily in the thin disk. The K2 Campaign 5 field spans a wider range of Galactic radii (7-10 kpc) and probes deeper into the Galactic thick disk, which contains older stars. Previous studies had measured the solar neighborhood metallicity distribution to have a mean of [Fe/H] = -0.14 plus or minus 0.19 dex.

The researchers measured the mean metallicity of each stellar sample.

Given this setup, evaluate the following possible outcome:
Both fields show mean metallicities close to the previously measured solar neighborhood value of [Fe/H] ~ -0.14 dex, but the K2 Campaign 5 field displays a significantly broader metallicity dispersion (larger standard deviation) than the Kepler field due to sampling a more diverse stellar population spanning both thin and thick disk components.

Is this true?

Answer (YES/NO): NO